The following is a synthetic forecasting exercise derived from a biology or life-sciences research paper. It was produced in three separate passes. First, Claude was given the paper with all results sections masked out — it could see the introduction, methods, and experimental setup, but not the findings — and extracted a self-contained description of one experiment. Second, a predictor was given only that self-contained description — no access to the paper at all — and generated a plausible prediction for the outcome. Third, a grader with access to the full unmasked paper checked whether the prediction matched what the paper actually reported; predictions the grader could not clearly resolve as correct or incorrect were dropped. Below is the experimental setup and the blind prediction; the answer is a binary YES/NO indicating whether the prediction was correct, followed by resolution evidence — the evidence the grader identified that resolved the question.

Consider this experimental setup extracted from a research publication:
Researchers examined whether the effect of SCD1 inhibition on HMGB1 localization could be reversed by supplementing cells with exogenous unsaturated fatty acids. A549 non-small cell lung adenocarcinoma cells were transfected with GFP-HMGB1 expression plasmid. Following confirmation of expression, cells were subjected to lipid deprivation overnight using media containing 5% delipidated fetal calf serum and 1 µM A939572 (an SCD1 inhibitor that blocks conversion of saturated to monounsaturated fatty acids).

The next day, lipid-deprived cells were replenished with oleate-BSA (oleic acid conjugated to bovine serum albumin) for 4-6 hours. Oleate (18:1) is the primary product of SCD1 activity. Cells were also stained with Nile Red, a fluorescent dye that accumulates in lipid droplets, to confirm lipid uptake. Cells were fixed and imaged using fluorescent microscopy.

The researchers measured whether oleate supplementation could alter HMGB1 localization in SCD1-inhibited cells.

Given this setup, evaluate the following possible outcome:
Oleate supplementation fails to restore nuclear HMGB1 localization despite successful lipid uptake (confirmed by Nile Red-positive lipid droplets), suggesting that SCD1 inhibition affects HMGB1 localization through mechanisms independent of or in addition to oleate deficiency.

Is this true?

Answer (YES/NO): NO